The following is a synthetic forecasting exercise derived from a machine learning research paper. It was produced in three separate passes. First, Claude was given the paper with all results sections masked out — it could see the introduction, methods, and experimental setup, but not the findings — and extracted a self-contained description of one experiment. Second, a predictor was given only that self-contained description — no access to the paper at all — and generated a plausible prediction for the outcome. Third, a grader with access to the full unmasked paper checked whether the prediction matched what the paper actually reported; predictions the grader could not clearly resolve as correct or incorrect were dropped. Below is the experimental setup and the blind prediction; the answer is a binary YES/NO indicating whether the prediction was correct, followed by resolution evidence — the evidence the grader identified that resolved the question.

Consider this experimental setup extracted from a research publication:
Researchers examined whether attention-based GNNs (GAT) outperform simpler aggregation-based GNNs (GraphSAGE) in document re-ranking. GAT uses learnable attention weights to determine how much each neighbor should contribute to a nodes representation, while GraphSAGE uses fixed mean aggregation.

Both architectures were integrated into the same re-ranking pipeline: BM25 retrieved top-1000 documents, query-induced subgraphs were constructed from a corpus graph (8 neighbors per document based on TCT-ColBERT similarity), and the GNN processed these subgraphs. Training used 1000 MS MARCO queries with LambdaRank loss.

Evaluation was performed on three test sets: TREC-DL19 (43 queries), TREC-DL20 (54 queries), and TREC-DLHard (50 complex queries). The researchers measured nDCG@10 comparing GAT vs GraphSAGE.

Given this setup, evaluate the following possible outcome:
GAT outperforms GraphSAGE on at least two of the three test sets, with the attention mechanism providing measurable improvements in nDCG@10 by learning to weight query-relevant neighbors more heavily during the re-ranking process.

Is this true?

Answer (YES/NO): NO